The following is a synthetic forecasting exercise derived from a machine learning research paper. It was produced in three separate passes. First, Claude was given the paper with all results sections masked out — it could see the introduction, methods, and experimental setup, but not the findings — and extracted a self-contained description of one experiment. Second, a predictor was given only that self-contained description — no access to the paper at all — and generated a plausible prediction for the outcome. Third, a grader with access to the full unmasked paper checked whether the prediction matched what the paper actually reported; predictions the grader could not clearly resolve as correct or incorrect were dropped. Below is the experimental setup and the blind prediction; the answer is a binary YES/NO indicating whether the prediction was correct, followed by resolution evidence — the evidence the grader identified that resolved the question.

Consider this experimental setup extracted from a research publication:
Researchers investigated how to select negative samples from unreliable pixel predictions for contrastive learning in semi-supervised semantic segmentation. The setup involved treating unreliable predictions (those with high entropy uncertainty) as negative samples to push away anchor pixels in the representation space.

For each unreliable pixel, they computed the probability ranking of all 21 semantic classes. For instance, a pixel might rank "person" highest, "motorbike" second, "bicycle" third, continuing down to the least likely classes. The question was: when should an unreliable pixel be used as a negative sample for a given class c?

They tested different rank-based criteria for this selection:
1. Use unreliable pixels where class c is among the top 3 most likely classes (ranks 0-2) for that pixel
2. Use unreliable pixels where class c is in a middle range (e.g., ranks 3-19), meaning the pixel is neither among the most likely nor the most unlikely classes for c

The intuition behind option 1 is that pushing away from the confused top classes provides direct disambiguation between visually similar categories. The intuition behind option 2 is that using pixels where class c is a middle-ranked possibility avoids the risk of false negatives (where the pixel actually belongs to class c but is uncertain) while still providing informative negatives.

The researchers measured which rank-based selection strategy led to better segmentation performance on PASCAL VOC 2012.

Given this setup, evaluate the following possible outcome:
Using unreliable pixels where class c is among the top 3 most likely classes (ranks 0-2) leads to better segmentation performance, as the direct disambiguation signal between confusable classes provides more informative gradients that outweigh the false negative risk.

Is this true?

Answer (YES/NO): NO